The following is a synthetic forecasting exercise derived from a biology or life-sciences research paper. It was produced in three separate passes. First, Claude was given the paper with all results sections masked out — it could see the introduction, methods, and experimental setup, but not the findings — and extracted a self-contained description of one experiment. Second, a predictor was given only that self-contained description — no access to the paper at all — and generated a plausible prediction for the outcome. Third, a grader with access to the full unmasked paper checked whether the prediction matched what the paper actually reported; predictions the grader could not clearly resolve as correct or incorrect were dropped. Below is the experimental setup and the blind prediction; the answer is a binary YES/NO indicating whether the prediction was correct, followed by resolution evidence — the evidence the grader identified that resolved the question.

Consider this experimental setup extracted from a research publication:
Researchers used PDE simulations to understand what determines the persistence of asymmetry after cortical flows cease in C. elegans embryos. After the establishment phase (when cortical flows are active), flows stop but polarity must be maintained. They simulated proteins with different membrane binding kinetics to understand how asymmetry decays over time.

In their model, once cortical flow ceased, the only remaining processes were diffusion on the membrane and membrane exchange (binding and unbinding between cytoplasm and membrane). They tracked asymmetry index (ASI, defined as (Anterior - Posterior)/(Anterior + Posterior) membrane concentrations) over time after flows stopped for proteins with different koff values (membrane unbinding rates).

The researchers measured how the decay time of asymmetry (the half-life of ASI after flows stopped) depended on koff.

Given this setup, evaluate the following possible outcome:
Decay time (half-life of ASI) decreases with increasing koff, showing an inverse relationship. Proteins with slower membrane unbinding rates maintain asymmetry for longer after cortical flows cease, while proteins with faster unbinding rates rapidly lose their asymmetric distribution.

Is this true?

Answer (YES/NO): YES